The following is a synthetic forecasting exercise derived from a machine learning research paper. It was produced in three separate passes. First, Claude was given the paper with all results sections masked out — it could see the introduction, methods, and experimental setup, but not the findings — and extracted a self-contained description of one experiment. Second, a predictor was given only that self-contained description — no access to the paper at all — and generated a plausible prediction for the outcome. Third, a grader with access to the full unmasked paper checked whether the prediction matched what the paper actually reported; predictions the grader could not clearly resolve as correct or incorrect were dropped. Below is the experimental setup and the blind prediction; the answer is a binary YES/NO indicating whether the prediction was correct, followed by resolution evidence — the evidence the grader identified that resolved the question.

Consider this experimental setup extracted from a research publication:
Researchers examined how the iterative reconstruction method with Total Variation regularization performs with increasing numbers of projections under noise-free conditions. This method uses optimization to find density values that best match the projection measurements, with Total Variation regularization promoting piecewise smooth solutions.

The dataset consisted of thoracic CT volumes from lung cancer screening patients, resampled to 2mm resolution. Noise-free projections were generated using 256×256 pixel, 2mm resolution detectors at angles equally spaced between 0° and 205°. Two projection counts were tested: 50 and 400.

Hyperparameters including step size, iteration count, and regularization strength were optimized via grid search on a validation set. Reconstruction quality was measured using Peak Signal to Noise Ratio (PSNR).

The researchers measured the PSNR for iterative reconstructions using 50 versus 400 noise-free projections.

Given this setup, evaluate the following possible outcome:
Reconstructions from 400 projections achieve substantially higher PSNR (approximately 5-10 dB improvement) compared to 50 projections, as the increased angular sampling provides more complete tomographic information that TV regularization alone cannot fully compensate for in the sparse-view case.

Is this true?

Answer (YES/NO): NO